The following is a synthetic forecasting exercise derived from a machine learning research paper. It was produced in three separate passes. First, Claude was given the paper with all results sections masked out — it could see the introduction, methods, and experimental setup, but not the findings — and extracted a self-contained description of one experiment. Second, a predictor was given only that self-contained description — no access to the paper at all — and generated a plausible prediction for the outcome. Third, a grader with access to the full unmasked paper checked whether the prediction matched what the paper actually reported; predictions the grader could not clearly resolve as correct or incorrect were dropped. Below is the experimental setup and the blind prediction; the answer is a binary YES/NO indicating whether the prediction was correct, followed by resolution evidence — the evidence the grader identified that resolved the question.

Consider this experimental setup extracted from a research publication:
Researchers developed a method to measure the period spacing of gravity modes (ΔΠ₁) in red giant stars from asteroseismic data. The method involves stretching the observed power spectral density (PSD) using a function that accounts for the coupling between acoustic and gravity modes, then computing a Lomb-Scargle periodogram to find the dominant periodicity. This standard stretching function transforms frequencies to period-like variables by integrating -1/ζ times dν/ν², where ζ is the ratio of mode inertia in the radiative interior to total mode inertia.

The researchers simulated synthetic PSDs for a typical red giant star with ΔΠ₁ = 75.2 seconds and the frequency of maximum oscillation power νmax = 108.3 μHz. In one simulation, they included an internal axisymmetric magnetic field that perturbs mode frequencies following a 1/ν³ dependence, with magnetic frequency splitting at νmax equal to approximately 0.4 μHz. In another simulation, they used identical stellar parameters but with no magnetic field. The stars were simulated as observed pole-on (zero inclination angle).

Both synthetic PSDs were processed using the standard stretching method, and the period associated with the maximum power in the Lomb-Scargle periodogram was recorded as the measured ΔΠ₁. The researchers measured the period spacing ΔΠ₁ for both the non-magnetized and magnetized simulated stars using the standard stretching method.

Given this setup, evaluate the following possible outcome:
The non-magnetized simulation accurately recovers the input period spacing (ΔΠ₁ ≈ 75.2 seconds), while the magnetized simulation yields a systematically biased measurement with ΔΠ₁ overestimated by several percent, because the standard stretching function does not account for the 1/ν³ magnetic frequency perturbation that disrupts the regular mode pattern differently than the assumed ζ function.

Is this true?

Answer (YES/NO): NO